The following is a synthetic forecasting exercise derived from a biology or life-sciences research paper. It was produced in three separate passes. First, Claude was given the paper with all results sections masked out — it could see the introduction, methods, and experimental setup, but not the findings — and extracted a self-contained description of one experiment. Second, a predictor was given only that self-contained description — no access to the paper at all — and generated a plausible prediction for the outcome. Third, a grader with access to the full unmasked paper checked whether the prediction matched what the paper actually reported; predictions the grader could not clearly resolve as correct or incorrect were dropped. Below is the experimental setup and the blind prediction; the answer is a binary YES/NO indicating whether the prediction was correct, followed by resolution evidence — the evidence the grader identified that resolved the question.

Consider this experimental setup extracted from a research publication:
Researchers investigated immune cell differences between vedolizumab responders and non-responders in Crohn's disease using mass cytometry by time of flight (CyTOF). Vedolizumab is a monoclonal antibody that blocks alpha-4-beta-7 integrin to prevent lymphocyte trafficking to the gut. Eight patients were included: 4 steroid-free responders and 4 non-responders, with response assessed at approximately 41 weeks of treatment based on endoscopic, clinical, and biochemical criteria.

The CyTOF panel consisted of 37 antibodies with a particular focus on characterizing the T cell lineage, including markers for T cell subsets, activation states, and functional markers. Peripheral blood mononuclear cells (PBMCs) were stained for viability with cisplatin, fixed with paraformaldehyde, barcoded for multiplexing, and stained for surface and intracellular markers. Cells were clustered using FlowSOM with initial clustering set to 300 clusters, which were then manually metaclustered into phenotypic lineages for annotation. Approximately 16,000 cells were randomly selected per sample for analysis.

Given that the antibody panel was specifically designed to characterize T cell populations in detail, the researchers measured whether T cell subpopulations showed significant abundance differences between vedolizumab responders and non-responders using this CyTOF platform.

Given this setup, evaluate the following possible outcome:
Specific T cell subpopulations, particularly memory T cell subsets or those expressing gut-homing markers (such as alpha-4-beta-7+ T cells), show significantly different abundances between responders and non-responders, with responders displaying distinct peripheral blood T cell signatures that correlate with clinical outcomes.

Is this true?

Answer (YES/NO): NO